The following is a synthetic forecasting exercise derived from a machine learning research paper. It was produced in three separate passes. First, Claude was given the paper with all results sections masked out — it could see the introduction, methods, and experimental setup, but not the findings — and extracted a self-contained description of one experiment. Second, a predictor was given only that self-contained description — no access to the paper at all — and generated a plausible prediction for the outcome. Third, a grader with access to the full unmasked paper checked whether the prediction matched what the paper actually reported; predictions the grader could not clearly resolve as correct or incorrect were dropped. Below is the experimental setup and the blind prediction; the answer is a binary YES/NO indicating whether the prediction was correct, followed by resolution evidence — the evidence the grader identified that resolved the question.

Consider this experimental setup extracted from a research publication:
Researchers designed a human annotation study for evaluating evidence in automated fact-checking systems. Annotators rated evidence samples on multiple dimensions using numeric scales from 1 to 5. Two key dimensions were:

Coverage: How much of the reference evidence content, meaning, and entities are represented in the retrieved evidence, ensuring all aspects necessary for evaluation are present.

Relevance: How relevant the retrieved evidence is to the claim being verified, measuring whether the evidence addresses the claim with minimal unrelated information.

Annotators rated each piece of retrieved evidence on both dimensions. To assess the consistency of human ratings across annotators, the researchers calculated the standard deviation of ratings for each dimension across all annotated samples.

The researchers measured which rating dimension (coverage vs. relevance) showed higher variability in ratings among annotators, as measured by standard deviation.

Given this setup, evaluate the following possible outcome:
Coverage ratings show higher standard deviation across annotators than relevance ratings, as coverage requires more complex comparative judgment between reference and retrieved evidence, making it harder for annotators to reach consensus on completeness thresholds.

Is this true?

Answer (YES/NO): YES